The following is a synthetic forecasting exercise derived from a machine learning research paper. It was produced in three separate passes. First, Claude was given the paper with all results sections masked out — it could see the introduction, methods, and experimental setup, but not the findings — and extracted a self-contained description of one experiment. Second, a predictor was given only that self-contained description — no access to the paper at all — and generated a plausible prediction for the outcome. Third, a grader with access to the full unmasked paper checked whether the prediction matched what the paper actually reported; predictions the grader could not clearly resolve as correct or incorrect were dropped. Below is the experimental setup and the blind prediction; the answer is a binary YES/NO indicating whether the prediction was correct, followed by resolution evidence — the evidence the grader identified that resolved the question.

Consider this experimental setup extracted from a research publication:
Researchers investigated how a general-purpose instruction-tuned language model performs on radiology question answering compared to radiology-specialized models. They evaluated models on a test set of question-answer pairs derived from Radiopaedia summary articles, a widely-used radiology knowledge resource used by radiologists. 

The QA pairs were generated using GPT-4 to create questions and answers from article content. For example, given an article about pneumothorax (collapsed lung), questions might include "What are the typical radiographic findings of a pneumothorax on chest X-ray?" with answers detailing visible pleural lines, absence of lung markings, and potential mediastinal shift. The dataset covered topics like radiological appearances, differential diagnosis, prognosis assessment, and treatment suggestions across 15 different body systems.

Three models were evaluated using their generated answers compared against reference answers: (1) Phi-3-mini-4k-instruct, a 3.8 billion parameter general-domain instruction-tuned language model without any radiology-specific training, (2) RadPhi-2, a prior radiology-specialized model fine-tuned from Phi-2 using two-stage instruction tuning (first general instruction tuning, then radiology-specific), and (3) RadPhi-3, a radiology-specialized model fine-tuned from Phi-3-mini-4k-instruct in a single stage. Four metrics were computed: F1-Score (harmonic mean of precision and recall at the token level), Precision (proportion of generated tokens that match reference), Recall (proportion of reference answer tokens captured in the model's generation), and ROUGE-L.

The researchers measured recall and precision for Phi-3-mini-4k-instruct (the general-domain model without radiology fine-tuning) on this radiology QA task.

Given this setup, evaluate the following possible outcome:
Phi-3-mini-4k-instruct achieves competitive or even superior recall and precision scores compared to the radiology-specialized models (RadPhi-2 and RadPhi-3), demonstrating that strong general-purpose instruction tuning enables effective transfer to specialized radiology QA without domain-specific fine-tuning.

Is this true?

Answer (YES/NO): NO